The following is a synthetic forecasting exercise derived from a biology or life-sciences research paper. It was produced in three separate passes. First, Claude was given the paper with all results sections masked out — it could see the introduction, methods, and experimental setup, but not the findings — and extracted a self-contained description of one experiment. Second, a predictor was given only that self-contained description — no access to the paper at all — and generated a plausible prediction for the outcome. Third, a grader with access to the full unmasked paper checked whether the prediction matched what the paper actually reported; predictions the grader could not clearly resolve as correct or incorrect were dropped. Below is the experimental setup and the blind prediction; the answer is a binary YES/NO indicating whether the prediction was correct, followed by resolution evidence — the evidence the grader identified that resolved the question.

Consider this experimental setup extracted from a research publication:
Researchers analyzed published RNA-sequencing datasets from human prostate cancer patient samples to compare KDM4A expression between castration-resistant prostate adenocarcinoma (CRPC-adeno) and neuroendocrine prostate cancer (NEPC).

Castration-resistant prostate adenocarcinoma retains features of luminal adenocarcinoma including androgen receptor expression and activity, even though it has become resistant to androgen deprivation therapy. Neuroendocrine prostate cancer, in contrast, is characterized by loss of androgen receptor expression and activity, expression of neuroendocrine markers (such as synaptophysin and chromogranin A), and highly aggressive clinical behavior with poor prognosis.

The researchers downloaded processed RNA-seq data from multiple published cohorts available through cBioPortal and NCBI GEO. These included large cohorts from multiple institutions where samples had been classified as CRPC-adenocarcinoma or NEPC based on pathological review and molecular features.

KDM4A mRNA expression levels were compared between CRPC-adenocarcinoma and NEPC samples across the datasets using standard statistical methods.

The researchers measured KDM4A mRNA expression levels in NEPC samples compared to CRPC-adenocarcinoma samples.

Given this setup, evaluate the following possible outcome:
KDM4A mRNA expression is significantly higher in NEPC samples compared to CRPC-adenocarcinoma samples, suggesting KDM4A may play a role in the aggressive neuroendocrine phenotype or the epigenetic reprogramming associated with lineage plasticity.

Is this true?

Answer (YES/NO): YES